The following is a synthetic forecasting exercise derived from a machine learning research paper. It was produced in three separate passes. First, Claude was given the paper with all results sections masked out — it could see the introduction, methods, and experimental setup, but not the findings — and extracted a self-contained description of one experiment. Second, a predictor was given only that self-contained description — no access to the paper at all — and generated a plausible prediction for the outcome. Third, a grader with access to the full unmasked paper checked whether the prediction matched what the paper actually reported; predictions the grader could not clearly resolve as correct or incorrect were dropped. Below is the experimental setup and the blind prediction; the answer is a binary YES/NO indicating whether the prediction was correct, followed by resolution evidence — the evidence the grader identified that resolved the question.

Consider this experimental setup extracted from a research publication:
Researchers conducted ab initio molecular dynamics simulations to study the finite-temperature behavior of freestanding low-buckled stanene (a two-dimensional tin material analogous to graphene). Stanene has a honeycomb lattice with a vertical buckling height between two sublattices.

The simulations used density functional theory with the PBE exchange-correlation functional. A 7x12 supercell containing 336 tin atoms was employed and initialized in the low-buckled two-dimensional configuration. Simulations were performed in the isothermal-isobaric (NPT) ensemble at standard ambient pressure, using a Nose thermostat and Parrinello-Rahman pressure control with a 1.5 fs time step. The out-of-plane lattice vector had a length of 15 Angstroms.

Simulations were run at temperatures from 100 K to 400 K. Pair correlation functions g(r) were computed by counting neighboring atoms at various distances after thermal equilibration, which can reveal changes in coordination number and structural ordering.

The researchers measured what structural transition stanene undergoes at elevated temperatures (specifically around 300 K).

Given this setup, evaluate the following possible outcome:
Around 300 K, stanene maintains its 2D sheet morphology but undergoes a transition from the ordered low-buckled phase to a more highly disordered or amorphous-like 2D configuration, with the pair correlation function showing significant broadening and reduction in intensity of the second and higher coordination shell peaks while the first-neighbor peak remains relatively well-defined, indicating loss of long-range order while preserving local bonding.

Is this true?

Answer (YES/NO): NO